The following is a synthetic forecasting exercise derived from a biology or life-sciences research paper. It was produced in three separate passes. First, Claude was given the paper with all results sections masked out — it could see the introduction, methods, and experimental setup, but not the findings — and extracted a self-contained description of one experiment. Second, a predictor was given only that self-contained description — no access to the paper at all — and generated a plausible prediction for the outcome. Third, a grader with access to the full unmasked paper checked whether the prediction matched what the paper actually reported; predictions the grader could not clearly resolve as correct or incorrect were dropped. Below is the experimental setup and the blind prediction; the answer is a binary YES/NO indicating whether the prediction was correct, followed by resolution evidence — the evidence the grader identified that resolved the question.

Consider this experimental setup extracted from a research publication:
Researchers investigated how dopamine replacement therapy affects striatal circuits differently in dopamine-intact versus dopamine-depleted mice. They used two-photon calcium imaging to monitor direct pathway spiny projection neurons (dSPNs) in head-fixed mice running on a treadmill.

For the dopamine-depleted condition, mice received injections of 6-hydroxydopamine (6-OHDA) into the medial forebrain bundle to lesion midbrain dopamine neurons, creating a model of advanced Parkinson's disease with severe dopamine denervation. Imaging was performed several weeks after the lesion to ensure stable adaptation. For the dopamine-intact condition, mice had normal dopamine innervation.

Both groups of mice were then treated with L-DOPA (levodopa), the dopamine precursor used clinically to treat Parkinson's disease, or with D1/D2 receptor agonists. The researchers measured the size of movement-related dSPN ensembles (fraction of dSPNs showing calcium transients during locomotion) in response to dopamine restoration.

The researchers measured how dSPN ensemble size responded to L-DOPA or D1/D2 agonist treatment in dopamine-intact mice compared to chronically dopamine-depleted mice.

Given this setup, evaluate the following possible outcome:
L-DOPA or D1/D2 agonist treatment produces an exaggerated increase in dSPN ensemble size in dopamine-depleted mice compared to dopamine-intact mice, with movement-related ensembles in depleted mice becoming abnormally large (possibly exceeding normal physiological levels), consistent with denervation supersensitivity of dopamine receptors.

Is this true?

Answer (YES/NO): YES